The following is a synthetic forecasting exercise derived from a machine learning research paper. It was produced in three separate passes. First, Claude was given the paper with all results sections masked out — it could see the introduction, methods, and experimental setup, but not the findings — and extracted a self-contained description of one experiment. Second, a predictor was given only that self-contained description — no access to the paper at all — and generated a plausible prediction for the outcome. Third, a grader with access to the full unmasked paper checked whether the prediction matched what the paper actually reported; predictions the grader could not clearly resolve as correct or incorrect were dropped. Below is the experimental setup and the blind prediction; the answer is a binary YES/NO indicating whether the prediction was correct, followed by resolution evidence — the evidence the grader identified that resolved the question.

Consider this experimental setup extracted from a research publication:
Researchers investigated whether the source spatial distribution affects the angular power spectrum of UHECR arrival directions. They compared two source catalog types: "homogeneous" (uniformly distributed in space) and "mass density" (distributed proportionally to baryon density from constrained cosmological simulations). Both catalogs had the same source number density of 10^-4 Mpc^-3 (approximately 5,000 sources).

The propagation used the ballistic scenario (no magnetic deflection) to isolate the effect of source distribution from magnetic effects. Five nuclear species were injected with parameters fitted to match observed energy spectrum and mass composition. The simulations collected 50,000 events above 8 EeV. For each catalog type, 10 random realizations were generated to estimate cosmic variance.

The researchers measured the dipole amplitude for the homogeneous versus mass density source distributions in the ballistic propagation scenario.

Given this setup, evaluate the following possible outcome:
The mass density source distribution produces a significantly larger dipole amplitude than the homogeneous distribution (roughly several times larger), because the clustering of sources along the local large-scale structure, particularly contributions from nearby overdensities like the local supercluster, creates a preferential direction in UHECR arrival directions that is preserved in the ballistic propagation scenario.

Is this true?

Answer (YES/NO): NO